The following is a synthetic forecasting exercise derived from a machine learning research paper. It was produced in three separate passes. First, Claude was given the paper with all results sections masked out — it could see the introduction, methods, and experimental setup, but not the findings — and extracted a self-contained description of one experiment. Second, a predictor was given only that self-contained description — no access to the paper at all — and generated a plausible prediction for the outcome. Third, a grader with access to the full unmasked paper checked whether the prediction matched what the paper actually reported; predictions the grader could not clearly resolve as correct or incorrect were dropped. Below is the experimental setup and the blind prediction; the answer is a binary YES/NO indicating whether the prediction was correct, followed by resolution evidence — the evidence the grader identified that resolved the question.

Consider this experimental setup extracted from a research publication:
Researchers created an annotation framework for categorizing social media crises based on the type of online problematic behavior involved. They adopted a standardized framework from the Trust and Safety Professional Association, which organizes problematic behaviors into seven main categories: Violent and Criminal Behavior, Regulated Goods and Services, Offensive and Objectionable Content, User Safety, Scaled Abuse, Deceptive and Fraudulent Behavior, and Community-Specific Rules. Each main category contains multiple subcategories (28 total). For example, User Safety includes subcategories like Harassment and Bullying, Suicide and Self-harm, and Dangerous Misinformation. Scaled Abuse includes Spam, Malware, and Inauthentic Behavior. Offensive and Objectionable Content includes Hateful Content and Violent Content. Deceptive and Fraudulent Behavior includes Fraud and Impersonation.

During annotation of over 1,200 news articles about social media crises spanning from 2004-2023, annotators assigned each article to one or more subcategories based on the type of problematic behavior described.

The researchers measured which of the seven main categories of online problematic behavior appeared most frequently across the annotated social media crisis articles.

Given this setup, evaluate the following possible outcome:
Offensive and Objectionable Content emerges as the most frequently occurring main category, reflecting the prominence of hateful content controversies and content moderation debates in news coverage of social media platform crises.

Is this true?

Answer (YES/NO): NO